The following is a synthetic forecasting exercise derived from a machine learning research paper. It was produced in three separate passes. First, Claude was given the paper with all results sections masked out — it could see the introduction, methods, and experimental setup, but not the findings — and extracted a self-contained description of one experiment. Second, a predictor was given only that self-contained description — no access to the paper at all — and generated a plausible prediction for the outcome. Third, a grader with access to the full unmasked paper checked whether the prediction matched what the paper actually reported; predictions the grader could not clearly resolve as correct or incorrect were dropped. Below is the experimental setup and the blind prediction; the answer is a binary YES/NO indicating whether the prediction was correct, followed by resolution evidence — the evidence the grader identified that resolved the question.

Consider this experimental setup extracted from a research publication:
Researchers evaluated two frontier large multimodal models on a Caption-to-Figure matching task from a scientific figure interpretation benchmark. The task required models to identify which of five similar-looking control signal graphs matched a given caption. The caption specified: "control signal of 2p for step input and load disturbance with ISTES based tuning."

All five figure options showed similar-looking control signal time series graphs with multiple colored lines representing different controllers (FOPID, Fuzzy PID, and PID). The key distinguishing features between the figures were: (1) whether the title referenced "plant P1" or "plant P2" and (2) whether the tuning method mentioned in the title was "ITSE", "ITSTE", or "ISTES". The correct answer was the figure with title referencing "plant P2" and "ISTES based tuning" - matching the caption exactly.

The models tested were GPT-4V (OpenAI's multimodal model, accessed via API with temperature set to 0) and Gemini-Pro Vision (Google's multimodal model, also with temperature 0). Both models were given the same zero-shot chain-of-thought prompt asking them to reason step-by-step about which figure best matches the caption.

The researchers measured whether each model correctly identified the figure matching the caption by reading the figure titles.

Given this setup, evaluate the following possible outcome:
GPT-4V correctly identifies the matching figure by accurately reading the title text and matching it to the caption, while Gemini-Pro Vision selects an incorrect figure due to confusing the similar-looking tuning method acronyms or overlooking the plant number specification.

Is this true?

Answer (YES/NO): YES